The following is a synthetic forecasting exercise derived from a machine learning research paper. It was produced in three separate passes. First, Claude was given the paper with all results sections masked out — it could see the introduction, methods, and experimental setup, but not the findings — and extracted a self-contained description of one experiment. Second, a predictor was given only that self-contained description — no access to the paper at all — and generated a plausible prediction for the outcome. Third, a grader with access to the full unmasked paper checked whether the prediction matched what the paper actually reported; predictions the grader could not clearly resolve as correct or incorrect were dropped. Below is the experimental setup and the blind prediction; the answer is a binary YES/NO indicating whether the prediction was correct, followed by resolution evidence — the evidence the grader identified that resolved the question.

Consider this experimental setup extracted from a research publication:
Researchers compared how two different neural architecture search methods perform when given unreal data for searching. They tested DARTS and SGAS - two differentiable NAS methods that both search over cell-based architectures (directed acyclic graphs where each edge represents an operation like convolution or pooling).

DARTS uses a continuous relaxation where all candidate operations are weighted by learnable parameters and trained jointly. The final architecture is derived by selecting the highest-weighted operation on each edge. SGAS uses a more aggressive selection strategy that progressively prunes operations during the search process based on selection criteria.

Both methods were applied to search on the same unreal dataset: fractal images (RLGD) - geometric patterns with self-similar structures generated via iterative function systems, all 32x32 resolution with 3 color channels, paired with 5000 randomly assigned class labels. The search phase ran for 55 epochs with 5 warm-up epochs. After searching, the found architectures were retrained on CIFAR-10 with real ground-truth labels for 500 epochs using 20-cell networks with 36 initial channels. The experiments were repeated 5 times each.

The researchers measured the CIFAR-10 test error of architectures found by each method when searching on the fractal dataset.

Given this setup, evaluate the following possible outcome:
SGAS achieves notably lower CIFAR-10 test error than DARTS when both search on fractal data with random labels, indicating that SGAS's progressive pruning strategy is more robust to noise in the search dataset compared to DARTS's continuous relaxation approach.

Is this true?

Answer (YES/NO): NO